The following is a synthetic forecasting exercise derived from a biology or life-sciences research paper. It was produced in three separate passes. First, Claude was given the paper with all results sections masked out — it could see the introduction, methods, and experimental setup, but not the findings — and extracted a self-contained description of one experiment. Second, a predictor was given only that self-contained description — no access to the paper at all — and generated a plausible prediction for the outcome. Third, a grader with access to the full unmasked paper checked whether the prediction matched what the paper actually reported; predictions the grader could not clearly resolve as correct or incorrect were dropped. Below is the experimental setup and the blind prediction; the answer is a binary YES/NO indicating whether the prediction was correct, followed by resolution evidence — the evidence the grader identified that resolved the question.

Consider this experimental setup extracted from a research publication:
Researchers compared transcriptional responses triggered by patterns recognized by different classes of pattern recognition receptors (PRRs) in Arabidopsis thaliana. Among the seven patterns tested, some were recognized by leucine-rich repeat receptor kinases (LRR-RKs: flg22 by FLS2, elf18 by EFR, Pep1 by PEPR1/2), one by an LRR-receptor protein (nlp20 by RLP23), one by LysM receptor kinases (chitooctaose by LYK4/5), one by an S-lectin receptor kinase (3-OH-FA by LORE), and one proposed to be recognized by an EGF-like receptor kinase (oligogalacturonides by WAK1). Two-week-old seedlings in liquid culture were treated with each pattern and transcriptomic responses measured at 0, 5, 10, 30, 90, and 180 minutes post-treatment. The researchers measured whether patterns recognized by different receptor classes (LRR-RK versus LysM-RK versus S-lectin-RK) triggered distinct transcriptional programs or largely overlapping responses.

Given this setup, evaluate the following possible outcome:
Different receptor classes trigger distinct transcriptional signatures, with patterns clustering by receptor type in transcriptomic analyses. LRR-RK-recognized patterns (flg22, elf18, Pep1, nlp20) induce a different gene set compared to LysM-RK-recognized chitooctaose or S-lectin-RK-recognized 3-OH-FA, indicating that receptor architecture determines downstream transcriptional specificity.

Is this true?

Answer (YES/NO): NO